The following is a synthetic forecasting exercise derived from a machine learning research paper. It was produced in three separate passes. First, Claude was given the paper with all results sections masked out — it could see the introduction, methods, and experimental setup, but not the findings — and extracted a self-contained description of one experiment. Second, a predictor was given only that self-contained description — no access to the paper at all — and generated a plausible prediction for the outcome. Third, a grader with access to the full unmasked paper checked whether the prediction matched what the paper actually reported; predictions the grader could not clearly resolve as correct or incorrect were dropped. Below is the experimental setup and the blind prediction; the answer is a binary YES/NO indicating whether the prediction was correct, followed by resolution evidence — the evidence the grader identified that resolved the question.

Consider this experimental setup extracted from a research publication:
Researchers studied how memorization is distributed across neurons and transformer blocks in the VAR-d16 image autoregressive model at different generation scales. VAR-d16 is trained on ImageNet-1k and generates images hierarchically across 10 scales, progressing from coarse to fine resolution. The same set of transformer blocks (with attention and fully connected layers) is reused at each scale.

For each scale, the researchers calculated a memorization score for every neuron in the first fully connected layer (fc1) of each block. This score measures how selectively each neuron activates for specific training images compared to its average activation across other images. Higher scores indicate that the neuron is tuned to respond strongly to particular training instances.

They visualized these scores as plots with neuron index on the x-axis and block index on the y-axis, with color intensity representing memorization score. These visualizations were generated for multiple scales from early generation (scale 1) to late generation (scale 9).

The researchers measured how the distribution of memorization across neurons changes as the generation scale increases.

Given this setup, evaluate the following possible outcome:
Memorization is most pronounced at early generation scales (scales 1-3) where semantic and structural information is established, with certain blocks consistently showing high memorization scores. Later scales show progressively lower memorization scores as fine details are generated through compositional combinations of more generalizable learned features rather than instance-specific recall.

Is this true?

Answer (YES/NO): NO